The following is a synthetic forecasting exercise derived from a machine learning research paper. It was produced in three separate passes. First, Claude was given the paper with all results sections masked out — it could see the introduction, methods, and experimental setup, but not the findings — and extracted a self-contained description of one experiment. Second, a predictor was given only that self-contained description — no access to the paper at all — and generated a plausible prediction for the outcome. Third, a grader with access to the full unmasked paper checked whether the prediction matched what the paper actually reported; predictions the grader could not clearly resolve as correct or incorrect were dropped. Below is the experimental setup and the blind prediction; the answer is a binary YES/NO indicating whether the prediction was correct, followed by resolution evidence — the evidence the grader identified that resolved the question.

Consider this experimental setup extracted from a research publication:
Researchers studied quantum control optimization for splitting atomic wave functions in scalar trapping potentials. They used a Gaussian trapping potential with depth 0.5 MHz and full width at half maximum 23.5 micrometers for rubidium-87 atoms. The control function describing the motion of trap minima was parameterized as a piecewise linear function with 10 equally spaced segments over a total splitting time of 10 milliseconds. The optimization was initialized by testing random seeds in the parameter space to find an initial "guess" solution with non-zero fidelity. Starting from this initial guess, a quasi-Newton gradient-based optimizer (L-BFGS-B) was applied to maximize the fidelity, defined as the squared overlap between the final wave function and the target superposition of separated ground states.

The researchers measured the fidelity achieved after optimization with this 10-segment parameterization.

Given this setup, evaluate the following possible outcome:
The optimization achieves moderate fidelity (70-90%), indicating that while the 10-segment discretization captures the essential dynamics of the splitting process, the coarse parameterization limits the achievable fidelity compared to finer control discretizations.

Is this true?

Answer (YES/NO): YES